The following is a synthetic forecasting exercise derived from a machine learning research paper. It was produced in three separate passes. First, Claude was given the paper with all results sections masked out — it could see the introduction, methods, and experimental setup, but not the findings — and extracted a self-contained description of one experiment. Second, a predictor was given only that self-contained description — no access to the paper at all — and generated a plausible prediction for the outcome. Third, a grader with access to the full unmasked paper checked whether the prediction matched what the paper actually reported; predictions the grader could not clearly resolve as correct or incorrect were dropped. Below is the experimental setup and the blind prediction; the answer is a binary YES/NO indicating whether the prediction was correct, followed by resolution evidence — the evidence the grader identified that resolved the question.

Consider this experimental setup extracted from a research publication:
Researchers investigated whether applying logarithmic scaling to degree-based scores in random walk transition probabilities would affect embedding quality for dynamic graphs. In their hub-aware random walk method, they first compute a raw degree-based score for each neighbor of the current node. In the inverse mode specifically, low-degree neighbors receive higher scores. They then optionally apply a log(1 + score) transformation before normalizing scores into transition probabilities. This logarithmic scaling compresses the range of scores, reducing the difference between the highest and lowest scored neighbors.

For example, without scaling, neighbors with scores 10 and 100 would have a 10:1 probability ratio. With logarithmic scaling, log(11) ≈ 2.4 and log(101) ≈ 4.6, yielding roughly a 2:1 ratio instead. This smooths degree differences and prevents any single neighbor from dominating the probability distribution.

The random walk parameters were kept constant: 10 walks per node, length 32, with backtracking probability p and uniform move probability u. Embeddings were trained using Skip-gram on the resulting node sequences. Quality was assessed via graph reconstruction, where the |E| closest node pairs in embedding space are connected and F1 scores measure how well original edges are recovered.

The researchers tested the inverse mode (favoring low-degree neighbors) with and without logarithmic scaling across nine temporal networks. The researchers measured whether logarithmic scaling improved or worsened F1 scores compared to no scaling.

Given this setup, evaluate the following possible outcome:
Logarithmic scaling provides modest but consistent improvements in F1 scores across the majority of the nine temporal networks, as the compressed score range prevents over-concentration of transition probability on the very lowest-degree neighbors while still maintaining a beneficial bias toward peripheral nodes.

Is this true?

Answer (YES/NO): NO